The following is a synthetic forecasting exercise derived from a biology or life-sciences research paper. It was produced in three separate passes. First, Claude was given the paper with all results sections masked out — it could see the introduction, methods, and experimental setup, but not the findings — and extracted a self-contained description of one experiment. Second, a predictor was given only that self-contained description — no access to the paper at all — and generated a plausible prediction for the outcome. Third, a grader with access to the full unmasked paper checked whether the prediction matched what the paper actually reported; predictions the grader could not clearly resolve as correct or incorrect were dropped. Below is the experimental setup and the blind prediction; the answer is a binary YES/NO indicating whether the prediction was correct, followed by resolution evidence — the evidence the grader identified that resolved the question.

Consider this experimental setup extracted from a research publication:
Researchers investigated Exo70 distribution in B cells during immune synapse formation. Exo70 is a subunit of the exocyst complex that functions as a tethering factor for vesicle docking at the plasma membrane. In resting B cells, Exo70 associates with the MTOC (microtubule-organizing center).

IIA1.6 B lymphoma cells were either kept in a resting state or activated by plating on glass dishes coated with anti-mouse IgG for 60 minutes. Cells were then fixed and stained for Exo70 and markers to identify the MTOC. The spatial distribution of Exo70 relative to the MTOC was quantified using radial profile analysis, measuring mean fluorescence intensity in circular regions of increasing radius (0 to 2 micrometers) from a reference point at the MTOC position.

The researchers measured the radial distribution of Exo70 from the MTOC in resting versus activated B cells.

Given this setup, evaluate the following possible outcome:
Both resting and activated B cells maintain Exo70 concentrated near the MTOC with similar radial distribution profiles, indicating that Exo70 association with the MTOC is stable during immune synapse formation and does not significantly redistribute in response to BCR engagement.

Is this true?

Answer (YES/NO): NO